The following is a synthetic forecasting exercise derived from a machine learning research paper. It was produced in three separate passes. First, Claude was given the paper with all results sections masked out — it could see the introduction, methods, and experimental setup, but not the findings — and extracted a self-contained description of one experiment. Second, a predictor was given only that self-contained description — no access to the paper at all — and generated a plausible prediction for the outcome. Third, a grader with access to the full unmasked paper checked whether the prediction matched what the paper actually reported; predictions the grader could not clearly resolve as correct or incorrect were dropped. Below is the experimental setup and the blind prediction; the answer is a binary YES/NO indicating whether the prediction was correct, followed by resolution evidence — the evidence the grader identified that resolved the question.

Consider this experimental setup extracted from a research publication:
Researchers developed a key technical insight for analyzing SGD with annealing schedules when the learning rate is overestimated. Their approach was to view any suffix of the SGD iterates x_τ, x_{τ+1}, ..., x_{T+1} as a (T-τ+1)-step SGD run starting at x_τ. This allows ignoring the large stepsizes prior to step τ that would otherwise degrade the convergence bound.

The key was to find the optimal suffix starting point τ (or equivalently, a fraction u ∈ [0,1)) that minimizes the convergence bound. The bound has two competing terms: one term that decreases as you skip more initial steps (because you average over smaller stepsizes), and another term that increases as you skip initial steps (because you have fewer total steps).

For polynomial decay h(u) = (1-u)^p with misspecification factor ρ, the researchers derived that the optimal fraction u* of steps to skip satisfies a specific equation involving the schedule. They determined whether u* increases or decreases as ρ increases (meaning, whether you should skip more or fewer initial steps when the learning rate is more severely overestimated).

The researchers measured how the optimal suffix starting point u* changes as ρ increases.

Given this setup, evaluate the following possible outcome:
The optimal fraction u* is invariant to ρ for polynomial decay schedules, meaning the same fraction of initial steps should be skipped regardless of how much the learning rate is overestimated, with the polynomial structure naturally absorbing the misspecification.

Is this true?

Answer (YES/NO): NO